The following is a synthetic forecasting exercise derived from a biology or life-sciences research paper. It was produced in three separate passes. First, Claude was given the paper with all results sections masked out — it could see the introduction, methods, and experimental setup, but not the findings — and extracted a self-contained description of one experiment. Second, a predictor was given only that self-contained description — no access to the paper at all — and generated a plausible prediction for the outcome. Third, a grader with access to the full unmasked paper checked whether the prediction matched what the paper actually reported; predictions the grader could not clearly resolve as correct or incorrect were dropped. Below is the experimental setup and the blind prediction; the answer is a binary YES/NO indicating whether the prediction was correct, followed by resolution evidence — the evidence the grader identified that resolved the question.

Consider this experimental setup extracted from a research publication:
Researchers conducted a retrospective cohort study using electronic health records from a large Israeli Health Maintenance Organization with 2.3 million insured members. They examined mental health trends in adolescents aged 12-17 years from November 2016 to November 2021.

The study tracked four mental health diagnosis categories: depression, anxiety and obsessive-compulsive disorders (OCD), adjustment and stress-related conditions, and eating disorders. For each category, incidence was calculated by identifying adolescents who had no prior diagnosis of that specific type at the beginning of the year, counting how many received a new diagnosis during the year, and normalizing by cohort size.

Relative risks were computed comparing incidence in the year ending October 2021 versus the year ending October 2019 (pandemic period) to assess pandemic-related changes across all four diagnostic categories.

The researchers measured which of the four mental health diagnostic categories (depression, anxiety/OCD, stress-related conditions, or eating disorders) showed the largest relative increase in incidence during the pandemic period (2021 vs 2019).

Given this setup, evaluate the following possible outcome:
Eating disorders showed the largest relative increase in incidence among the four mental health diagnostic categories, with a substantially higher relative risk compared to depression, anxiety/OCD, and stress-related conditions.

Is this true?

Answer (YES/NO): YES